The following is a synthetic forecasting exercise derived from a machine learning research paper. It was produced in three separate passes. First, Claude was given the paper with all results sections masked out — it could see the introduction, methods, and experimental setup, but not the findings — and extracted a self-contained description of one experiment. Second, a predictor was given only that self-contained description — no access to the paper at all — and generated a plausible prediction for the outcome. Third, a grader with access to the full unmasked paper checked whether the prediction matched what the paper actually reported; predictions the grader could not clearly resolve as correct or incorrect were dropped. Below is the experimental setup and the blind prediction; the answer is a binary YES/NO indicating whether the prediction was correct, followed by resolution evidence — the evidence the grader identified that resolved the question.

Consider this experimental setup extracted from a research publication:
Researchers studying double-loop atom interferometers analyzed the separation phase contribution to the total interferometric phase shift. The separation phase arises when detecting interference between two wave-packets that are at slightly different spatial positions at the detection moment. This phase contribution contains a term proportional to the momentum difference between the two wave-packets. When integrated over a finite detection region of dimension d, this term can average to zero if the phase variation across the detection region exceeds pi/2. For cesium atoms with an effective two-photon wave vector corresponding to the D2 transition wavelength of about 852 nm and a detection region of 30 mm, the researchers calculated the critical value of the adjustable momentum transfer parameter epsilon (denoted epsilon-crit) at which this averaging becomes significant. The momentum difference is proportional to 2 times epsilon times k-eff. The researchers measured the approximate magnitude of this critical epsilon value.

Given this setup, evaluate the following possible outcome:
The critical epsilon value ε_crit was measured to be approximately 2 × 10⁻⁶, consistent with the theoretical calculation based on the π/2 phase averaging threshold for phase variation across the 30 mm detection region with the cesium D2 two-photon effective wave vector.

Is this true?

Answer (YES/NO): NO